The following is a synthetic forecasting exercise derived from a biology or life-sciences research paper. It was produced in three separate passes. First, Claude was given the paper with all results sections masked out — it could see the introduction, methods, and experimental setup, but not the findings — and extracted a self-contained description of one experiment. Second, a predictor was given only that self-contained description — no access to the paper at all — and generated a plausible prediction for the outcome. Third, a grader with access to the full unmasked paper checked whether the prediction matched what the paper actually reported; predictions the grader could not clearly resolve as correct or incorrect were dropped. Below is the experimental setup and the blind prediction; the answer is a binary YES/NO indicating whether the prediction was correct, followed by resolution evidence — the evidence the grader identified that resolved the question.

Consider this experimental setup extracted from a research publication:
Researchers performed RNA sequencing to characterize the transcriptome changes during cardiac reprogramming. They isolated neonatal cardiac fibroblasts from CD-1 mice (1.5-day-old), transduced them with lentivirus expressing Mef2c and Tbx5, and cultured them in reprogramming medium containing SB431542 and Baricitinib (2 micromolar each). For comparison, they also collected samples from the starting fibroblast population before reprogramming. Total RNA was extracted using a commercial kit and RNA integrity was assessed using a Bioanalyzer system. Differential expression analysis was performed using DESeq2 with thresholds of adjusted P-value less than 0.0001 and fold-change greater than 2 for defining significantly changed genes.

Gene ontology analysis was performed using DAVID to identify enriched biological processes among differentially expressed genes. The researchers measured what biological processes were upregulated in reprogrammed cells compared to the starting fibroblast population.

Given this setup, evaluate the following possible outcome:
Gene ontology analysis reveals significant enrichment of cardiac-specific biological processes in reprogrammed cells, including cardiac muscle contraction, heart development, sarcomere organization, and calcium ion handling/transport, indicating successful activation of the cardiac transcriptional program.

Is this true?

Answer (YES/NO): YES